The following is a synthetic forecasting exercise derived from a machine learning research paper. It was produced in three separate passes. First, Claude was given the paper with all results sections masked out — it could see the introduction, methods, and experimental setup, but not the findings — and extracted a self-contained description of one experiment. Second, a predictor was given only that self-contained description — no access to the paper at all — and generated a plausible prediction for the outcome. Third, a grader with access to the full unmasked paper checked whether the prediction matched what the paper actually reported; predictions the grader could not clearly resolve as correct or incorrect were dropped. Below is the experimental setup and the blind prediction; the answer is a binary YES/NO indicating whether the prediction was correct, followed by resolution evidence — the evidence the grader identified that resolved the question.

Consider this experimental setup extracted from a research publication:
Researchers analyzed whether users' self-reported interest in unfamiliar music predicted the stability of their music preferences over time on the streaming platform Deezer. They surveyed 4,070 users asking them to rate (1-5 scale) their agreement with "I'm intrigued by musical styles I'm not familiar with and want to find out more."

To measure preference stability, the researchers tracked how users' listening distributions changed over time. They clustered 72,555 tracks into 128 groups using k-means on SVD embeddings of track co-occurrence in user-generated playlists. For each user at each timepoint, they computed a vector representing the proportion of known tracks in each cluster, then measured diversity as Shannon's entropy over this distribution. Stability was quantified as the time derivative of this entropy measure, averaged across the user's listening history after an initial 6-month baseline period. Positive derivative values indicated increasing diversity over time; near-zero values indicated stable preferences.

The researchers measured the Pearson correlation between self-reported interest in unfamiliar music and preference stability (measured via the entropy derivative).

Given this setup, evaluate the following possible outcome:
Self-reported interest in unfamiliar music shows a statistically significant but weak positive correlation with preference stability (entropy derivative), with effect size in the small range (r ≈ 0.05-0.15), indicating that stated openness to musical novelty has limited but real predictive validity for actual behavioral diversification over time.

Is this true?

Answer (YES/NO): NO